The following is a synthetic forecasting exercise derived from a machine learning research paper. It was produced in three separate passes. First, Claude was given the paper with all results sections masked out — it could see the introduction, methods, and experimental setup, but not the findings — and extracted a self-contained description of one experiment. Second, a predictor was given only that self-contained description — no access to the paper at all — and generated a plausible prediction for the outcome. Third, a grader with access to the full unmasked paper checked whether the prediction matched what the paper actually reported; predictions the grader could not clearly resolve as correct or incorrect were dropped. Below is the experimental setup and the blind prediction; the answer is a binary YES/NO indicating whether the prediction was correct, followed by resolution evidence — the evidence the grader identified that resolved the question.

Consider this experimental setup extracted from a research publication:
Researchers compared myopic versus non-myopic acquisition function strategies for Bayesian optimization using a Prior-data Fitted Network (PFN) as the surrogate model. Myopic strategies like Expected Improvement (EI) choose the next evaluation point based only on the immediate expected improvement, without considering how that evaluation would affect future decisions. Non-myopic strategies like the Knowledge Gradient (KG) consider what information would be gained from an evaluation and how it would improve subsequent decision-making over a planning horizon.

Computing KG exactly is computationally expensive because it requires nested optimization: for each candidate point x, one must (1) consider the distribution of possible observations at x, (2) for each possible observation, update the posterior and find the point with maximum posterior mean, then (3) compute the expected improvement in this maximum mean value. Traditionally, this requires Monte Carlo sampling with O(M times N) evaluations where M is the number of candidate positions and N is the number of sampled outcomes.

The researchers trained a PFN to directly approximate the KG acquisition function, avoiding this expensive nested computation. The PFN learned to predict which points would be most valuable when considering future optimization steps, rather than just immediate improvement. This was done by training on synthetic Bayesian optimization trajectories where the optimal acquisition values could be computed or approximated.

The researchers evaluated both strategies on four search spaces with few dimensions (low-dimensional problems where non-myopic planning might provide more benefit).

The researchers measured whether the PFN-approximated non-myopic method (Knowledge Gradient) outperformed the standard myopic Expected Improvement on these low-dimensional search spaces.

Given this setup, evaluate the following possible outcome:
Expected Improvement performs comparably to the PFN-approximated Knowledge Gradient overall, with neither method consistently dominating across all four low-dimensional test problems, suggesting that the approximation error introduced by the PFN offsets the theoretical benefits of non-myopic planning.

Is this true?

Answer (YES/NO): NO